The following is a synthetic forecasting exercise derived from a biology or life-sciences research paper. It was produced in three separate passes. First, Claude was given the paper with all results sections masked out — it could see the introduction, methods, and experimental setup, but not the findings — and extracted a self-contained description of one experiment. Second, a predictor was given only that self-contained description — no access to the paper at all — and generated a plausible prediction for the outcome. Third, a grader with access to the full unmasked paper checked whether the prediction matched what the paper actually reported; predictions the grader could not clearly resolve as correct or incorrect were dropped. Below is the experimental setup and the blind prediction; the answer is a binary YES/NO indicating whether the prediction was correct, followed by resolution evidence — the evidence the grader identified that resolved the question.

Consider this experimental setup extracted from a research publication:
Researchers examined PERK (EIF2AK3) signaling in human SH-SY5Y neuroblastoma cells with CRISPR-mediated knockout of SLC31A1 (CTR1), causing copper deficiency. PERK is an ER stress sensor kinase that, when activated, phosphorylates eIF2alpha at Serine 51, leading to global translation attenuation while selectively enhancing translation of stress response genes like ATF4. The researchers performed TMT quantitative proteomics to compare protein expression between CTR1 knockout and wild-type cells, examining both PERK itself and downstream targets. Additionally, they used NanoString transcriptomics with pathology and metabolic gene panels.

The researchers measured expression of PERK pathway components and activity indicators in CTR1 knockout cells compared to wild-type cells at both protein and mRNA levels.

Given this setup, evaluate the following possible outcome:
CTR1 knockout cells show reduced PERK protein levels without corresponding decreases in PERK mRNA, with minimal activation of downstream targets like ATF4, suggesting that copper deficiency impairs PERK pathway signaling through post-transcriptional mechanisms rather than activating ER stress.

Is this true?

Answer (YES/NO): NO